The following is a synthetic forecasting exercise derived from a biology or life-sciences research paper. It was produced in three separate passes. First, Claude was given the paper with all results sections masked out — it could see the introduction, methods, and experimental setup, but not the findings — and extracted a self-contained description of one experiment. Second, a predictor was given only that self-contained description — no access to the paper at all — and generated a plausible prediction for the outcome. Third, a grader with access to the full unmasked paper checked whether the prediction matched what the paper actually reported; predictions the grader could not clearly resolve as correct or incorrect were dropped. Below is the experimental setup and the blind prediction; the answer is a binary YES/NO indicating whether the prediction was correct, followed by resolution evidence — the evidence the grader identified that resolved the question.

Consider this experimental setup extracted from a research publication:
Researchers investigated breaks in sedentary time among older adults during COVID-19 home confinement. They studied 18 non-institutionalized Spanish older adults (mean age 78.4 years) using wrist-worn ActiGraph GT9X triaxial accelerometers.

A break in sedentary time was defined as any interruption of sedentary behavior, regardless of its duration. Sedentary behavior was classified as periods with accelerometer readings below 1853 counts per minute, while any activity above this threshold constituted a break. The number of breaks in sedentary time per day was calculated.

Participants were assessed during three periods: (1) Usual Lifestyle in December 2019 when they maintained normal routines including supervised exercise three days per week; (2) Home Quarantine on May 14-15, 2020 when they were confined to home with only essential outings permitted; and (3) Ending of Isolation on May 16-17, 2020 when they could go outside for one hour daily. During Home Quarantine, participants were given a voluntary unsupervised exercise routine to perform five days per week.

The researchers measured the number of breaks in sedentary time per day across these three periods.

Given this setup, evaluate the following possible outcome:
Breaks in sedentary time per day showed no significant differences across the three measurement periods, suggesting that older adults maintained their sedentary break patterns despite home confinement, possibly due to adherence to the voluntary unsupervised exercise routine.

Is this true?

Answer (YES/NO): NO